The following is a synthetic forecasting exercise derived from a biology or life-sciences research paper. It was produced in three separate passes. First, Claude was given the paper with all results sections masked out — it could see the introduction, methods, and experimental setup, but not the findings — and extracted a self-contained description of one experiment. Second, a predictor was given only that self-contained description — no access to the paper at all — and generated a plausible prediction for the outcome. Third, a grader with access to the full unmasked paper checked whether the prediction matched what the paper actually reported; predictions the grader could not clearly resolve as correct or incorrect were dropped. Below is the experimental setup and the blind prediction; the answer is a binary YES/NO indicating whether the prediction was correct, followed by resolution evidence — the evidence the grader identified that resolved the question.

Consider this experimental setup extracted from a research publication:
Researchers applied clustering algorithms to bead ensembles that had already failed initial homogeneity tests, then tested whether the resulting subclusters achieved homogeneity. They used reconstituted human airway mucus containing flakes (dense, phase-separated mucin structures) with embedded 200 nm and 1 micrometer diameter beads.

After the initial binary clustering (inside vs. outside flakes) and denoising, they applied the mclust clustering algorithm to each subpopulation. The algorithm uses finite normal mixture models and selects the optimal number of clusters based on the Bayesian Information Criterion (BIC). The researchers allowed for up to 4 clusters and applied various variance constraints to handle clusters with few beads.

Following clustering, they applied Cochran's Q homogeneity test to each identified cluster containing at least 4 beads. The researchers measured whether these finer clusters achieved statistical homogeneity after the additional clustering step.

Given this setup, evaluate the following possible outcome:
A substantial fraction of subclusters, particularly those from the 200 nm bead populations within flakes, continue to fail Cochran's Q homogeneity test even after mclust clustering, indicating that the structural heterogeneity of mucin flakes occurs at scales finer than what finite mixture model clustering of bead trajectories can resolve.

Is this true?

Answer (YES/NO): NO